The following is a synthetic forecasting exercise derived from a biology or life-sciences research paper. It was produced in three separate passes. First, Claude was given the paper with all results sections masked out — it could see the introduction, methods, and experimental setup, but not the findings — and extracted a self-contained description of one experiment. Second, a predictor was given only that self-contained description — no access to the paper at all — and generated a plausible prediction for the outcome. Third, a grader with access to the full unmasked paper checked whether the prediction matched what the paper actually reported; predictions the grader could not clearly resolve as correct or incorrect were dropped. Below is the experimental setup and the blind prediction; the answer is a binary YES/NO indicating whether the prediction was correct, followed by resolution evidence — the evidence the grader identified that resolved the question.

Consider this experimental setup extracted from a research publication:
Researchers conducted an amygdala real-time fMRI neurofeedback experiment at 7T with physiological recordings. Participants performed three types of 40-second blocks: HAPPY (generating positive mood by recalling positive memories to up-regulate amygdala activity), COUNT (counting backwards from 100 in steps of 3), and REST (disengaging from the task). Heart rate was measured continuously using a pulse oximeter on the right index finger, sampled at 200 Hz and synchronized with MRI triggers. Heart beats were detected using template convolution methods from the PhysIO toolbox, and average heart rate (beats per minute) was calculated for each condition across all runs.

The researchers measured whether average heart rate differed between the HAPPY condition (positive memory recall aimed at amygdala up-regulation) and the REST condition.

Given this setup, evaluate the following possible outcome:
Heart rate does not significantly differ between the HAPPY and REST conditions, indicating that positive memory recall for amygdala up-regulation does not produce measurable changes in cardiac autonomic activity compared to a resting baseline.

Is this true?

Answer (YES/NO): YES